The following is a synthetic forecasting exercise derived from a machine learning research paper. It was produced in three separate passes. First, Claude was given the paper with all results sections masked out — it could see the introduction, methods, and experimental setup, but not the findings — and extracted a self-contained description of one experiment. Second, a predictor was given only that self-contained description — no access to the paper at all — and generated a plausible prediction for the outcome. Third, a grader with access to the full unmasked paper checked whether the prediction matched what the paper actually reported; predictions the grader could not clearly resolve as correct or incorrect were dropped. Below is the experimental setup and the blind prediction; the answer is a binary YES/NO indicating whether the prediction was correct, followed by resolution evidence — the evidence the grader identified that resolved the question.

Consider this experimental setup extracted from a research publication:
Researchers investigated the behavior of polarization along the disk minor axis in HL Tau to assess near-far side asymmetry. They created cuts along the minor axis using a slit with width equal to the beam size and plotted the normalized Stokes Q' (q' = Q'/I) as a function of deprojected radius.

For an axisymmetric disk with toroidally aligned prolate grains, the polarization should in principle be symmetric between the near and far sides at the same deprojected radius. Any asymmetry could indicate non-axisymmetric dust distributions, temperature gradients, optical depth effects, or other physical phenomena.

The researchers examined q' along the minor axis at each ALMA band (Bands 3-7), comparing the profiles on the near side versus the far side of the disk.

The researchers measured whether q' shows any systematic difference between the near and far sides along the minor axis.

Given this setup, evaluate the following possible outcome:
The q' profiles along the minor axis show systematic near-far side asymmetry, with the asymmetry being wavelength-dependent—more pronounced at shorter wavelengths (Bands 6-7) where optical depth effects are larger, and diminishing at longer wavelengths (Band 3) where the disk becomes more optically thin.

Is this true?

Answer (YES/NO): NO